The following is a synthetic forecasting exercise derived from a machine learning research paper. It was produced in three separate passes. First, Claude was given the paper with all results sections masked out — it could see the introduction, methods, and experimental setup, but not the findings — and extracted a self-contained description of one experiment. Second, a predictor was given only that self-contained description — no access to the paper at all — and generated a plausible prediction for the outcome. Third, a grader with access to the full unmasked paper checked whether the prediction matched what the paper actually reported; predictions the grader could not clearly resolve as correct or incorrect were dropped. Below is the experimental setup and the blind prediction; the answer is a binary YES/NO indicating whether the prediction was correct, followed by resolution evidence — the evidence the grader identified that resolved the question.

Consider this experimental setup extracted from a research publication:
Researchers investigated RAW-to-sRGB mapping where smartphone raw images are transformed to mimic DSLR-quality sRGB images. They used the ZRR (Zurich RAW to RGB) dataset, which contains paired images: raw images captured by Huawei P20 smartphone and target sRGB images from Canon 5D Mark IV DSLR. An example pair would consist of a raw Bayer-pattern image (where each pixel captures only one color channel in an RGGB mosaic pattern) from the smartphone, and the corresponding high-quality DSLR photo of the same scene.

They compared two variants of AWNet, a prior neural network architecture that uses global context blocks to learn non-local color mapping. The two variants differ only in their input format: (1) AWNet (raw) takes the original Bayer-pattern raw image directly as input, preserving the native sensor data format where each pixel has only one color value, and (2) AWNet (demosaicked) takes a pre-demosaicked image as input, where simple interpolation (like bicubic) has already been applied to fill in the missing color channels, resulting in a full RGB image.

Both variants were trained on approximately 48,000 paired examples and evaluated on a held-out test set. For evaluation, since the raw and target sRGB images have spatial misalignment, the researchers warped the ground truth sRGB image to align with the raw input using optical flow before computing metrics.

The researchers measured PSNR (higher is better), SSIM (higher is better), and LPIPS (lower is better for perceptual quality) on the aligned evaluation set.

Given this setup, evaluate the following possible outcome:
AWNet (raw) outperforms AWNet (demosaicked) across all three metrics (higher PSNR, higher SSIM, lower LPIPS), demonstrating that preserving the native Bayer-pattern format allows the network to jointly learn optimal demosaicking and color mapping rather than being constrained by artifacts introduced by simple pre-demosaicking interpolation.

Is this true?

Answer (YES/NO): NO